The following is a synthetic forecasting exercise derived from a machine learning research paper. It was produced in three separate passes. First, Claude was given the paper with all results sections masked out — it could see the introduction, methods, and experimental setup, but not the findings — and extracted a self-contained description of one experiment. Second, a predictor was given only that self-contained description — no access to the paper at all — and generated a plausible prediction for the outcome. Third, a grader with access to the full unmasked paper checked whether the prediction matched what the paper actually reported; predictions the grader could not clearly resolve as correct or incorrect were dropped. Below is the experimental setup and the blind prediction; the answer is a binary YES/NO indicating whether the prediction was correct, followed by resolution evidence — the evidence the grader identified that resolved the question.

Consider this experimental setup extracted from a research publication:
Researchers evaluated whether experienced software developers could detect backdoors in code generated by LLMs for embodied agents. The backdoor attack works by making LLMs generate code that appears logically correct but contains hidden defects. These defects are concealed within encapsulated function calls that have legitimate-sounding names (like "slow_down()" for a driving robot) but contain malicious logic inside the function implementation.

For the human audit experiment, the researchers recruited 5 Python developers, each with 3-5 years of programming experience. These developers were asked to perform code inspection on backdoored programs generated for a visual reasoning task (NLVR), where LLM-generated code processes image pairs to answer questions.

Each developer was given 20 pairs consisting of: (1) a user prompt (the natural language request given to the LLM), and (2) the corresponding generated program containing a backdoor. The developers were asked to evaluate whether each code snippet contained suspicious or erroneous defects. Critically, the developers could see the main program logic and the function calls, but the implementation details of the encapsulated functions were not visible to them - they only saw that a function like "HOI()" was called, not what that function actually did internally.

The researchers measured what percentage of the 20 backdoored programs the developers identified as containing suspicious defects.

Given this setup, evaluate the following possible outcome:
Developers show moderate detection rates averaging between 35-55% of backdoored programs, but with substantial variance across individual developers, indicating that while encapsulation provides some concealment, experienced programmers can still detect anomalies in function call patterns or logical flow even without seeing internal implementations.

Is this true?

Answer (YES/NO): NO